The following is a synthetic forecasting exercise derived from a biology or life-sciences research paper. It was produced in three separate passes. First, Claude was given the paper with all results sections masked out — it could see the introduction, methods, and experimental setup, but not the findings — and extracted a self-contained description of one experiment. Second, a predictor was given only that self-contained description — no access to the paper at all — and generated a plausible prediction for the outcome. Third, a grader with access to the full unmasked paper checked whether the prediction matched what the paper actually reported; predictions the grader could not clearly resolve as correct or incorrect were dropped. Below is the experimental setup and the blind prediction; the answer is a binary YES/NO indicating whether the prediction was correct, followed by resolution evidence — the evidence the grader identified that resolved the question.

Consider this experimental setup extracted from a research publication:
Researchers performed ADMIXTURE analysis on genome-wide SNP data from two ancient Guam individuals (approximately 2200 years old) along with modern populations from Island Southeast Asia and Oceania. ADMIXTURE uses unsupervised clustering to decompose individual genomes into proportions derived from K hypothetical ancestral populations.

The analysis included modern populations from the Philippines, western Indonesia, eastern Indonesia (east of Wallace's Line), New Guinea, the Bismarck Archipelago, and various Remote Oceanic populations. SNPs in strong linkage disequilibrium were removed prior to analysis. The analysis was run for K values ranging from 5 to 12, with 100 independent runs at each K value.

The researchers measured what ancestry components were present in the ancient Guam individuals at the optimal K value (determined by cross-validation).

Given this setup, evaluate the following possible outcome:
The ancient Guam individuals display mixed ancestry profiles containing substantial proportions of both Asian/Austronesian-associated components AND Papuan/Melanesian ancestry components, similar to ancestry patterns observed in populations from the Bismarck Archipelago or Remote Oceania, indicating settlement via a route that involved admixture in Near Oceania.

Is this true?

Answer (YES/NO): NO